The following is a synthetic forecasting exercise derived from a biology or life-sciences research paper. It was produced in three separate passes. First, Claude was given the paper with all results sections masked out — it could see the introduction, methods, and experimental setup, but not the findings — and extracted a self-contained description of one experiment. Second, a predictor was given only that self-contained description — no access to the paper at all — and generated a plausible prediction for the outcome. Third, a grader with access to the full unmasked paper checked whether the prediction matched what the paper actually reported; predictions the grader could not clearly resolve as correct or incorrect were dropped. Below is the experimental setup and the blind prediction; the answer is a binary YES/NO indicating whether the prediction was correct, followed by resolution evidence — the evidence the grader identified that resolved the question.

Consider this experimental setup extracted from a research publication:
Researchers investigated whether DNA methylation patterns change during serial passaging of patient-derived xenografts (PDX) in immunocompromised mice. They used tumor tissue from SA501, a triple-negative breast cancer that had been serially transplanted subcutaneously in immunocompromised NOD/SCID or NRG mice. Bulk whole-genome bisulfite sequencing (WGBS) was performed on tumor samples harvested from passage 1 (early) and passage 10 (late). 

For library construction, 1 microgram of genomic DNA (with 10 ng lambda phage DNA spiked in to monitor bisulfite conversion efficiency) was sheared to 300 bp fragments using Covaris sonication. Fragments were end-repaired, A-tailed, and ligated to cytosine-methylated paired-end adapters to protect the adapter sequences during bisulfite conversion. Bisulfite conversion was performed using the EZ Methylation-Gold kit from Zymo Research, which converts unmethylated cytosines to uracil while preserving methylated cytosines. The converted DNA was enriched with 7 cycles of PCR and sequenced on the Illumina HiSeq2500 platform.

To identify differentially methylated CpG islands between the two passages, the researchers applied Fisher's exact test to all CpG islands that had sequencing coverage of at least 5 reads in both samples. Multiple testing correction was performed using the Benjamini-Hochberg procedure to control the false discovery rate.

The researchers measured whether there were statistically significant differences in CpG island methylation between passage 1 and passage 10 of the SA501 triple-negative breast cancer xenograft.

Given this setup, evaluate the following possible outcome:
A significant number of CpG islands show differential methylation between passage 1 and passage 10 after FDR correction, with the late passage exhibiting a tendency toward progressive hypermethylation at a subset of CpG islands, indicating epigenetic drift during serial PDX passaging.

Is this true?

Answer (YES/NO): YES